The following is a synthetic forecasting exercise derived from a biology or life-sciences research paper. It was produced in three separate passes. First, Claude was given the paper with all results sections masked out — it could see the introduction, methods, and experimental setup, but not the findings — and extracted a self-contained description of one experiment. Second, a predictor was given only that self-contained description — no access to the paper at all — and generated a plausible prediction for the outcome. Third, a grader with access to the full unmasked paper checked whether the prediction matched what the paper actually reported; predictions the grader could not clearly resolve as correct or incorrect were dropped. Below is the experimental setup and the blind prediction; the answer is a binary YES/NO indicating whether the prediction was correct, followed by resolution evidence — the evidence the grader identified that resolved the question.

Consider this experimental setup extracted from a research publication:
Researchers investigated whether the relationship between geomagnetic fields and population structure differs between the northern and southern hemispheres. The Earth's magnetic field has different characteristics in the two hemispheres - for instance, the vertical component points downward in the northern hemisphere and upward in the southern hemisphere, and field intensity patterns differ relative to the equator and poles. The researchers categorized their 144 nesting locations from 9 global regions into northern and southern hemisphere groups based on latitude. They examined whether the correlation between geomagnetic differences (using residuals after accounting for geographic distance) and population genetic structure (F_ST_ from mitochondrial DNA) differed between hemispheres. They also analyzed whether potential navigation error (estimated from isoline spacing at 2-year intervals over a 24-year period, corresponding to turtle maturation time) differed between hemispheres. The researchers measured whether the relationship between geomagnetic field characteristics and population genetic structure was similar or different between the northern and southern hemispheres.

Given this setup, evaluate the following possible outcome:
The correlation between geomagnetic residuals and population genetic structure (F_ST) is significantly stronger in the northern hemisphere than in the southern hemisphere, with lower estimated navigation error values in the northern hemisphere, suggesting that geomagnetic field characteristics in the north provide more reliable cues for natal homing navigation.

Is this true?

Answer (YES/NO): NO